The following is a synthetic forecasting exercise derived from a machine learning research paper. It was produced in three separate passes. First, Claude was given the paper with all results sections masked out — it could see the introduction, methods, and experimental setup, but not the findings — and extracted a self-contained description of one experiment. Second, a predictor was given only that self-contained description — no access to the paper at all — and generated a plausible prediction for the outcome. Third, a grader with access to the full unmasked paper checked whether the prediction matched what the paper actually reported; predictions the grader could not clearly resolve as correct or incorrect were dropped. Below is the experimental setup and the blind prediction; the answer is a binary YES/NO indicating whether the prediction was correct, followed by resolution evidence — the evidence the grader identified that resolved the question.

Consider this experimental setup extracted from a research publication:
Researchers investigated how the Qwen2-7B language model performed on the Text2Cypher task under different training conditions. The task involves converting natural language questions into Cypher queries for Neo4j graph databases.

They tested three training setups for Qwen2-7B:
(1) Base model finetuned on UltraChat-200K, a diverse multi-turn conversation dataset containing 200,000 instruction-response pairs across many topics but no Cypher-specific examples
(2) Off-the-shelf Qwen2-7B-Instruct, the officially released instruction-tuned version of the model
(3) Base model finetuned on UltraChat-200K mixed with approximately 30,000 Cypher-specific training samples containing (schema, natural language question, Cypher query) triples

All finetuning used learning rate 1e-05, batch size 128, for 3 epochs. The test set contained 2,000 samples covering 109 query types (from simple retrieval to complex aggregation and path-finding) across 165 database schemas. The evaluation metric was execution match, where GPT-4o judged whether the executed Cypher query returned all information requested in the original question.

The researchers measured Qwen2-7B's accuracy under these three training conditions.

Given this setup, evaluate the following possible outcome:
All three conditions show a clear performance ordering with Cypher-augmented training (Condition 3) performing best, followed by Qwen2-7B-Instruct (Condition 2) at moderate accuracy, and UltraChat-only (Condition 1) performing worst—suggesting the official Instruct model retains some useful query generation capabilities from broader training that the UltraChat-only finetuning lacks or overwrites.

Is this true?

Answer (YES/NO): NO